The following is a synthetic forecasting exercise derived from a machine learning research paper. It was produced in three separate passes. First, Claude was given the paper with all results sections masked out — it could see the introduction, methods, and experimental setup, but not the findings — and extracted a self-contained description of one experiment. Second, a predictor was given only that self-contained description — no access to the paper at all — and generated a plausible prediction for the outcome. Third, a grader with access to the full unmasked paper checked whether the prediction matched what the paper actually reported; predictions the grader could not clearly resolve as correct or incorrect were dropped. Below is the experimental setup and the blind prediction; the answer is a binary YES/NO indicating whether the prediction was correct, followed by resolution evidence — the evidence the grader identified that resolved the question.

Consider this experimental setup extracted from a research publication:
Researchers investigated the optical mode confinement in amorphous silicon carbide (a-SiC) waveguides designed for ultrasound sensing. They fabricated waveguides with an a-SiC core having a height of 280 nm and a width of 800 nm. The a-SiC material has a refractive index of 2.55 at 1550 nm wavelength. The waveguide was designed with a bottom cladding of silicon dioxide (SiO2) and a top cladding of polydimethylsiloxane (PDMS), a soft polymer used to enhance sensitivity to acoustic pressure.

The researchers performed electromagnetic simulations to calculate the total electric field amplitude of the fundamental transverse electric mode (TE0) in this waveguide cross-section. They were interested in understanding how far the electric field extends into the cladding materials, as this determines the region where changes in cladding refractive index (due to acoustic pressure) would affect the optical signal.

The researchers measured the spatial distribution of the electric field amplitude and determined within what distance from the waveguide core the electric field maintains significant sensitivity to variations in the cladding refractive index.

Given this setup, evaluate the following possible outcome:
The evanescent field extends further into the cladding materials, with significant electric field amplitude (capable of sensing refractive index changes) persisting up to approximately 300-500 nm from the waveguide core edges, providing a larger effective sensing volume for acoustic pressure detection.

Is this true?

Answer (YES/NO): YES